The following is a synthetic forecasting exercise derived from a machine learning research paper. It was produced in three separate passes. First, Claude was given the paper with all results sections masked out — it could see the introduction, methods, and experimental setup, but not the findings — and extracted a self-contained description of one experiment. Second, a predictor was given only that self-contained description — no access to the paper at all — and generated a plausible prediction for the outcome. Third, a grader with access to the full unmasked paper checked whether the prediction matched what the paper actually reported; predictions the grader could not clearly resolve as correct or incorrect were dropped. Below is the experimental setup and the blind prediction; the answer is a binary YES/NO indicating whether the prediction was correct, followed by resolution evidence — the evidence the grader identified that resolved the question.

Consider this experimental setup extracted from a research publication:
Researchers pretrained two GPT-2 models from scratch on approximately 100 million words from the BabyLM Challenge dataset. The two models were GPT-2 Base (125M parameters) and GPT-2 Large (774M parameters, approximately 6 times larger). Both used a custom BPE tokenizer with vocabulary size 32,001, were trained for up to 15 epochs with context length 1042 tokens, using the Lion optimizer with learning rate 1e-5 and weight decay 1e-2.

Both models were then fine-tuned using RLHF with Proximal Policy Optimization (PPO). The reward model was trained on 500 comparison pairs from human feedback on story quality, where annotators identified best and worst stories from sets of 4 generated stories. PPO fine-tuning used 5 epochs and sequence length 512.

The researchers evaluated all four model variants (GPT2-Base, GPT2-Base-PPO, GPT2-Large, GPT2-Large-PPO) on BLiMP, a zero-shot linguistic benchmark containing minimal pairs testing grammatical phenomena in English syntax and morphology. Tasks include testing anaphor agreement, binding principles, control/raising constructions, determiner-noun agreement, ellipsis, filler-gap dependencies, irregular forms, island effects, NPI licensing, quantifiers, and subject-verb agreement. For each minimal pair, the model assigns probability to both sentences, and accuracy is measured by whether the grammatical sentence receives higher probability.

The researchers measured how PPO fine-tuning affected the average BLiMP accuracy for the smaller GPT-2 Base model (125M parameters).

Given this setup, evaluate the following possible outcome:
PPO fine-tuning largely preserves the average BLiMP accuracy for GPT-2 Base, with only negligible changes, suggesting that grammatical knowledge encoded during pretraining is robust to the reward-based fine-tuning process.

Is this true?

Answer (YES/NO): YES